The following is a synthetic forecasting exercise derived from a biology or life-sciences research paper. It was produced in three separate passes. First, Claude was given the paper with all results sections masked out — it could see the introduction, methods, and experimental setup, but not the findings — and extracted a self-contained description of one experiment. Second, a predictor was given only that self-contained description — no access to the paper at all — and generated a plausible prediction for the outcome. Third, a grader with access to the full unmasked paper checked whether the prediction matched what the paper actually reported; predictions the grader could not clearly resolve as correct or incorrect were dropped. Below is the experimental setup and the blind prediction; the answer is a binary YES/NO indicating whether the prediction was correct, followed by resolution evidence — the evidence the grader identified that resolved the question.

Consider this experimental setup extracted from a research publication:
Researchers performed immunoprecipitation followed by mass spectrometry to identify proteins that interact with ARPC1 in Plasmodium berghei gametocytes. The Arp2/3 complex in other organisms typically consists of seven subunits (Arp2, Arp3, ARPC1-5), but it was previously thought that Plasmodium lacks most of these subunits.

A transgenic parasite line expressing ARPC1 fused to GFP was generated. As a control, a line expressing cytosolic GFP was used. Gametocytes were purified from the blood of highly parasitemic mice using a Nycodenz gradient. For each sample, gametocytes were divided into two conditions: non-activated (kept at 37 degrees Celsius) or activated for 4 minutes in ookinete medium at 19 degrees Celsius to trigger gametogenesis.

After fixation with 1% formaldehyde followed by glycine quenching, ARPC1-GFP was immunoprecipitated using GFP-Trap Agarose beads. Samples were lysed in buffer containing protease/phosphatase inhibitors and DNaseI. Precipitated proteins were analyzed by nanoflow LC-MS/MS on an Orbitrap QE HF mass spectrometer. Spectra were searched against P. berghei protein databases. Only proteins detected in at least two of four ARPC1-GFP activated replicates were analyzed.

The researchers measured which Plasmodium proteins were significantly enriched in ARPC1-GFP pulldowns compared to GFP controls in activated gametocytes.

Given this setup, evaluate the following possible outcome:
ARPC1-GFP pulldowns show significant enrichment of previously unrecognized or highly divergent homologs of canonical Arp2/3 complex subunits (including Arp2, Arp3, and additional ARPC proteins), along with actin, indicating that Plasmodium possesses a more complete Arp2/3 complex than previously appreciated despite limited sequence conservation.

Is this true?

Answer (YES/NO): NO